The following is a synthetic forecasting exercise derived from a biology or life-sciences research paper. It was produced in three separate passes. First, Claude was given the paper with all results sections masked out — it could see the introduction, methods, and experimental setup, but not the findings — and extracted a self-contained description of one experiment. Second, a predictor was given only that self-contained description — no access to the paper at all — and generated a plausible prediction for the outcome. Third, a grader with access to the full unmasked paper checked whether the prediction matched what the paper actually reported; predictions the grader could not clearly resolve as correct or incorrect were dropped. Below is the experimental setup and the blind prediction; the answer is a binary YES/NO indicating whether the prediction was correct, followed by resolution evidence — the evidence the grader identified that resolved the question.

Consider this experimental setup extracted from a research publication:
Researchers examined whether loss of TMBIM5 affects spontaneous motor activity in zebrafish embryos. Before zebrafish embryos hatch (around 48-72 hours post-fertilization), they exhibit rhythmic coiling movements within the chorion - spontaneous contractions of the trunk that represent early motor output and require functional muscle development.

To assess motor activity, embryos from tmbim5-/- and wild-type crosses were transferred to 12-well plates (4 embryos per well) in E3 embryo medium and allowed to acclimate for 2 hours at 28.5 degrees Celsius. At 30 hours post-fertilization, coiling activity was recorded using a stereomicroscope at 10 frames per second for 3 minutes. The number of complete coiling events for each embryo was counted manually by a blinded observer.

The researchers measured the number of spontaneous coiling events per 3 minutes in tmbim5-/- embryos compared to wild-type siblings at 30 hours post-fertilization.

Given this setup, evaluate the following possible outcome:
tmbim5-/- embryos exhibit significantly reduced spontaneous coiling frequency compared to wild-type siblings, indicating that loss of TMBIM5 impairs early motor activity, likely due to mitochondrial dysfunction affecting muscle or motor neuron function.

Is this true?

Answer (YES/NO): YES